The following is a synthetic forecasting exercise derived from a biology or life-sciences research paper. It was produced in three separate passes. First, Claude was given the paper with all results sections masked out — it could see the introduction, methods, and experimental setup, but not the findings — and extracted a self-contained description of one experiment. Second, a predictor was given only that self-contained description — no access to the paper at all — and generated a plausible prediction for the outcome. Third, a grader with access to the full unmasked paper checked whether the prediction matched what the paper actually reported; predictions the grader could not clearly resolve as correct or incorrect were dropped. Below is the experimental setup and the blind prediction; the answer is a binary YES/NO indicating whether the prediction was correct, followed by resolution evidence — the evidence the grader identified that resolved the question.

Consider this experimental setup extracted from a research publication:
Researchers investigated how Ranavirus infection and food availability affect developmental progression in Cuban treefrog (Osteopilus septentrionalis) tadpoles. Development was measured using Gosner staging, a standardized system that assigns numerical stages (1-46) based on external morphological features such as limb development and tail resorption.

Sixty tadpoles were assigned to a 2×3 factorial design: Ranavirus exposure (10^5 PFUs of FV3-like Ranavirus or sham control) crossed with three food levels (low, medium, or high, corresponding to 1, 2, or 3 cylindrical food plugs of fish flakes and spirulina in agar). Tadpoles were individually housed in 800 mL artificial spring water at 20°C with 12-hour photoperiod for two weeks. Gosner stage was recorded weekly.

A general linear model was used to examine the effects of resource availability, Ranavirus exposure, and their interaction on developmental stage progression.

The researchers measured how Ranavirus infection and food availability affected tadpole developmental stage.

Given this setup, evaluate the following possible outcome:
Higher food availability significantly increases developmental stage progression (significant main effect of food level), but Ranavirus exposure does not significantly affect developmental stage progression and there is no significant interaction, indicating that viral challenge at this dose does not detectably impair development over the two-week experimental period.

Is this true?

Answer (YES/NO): NO